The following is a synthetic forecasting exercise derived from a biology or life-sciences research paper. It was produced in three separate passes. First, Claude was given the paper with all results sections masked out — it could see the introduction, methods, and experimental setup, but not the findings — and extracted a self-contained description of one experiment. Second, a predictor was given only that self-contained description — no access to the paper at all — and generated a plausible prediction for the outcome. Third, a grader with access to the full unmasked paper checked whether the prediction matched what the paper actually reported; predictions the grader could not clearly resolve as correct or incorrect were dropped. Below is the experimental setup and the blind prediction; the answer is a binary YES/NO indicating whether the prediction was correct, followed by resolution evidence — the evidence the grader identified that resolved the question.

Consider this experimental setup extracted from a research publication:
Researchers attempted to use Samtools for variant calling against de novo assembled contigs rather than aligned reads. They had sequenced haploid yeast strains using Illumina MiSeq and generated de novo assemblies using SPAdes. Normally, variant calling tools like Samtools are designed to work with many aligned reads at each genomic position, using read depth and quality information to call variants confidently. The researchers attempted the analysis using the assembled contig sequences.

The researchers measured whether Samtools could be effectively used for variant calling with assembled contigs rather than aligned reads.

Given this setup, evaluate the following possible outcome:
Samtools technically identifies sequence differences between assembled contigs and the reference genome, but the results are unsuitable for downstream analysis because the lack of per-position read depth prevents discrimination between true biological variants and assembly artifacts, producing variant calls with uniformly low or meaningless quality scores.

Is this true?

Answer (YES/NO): NO